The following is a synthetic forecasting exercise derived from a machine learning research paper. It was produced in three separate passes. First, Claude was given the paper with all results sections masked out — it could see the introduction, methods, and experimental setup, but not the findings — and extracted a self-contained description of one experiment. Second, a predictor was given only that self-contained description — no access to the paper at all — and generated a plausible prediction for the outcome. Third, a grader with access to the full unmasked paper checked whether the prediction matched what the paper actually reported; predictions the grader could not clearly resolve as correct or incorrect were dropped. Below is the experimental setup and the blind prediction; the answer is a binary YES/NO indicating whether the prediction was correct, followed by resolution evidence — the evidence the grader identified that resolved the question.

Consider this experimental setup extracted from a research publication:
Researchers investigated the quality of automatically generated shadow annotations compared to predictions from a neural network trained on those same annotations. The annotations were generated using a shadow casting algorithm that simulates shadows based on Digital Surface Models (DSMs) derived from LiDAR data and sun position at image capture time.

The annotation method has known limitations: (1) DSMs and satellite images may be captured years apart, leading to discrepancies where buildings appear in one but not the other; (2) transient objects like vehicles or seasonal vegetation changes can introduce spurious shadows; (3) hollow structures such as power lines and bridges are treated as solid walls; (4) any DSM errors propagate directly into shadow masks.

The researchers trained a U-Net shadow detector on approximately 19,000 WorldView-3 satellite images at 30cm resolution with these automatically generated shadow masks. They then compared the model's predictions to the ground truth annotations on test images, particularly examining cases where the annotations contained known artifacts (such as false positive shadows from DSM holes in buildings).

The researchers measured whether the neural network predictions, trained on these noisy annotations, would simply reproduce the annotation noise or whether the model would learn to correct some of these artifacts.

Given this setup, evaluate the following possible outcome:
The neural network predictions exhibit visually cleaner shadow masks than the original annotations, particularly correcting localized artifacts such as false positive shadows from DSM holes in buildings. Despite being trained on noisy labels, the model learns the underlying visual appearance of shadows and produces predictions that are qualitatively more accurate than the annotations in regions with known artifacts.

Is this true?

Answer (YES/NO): YES